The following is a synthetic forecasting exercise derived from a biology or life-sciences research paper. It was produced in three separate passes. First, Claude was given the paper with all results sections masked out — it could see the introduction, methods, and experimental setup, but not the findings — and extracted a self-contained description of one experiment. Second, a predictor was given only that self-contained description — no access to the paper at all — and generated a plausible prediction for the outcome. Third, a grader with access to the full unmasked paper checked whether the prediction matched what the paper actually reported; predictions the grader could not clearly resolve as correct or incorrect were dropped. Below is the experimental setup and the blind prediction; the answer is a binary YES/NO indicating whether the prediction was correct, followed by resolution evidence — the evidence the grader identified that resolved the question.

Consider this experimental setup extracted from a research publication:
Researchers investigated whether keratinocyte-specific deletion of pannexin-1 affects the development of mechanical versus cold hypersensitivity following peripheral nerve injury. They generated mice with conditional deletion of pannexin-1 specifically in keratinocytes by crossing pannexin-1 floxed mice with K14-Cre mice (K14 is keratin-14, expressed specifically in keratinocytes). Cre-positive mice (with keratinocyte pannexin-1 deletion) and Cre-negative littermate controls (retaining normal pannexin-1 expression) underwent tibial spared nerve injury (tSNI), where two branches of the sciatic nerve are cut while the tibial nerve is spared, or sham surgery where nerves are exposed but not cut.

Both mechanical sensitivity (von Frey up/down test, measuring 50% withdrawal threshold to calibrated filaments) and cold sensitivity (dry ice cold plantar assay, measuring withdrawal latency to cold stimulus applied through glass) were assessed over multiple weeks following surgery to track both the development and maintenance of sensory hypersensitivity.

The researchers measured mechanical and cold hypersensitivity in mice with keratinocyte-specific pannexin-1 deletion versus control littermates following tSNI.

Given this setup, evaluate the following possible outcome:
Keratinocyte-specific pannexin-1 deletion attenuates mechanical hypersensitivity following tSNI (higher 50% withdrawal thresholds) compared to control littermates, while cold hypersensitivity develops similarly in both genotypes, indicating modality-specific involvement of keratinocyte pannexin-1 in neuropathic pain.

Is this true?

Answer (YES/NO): YES